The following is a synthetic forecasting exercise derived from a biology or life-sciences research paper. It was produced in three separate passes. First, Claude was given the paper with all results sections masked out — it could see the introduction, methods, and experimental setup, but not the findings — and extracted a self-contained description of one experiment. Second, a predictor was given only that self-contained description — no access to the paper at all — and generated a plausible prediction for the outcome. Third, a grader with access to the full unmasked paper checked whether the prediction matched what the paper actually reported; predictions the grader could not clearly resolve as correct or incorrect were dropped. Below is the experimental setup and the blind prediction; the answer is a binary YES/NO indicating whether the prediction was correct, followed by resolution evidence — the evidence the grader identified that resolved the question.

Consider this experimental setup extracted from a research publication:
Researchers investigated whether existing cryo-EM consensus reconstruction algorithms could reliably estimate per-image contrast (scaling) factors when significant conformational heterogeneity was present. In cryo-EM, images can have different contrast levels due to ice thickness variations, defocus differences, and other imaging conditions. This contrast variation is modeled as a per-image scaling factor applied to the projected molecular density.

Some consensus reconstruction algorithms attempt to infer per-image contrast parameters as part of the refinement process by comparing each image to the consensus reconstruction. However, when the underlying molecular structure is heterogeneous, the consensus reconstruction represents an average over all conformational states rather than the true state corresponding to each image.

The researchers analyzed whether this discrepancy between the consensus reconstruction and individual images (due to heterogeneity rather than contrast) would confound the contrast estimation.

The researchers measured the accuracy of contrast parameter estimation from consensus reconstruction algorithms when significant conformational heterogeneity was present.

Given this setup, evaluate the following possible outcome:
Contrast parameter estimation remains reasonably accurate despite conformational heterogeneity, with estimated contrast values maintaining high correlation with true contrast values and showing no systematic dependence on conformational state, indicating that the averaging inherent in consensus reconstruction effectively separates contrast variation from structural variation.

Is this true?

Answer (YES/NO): NO